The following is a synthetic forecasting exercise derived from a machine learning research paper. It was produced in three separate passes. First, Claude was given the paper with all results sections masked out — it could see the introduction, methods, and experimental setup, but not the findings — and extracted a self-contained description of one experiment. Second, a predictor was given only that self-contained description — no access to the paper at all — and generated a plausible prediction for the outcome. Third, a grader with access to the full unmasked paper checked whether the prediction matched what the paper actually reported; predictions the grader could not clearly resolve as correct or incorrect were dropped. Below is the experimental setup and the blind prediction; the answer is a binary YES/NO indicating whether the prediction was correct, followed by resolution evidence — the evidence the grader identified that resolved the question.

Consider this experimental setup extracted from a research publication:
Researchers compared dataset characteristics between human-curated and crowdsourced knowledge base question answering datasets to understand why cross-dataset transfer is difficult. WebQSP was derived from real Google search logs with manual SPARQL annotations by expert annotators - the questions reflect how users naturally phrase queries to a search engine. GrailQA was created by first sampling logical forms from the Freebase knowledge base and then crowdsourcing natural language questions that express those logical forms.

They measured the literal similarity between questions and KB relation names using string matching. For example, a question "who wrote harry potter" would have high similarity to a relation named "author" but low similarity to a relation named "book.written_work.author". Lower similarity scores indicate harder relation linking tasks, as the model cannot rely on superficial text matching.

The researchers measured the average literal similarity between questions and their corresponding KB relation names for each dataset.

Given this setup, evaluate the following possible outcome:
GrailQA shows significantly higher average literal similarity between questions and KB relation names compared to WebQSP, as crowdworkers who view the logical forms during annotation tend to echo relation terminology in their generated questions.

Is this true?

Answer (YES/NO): YES